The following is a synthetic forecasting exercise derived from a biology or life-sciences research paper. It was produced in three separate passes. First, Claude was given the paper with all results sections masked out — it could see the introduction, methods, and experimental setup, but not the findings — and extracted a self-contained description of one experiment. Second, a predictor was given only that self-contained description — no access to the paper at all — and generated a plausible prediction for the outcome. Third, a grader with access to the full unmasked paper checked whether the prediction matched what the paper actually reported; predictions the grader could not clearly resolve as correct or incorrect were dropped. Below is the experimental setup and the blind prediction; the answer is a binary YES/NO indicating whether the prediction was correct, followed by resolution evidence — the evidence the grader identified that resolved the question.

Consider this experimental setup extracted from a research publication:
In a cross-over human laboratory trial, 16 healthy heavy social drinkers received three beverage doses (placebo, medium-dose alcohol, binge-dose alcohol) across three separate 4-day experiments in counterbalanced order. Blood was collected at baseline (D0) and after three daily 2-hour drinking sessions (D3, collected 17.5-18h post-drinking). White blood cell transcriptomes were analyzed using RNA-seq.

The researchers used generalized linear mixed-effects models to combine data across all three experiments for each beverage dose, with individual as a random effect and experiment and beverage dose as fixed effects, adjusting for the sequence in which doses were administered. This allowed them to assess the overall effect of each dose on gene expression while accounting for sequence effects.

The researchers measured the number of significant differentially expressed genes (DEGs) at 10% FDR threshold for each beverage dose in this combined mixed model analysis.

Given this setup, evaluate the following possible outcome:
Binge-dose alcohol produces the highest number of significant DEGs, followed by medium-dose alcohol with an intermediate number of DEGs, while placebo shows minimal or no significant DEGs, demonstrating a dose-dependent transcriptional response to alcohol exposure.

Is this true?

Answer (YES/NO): YES